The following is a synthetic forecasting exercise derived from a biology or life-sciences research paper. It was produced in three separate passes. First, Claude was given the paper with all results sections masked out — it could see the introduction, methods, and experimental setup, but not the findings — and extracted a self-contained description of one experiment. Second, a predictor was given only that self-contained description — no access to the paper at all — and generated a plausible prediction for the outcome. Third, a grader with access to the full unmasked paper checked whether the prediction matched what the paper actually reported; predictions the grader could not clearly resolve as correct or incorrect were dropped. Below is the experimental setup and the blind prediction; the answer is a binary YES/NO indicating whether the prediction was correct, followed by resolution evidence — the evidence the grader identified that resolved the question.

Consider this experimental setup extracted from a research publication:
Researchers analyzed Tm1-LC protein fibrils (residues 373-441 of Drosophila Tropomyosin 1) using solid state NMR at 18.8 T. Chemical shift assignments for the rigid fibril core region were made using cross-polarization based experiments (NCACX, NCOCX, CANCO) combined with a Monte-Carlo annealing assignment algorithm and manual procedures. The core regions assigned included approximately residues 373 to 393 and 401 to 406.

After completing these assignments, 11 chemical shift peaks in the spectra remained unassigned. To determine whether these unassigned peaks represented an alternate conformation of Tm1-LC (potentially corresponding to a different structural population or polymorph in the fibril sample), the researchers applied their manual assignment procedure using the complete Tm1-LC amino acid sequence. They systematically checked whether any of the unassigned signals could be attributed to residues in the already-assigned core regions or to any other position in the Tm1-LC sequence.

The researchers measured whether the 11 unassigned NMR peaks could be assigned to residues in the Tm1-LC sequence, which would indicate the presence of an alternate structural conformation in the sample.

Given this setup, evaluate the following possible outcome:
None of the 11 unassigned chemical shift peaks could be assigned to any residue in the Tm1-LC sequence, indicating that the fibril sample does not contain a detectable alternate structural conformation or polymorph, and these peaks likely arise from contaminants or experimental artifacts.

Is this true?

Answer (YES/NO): NO